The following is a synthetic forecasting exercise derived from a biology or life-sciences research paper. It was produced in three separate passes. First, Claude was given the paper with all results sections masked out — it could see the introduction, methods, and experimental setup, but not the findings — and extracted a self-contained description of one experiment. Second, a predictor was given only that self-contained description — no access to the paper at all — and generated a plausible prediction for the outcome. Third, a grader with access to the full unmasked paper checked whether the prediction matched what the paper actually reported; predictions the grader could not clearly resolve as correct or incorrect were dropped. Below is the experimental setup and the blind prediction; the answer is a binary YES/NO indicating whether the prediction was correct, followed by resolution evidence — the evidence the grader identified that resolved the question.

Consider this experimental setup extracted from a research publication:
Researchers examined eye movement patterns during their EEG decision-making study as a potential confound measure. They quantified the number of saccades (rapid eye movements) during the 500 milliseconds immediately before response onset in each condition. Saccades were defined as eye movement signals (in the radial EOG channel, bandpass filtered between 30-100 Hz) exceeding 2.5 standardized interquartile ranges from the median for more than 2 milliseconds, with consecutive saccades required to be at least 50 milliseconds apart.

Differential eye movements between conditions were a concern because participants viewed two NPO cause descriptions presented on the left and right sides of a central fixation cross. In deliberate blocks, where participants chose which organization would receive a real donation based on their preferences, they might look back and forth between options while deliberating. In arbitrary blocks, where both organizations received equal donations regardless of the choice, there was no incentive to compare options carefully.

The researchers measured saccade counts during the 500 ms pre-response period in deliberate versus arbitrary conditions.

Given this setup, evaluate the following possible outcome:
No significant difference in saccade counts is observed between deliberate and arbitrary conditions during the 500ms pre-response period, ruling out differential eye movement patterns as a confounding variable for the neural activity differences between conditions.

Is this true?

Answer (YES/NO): YES